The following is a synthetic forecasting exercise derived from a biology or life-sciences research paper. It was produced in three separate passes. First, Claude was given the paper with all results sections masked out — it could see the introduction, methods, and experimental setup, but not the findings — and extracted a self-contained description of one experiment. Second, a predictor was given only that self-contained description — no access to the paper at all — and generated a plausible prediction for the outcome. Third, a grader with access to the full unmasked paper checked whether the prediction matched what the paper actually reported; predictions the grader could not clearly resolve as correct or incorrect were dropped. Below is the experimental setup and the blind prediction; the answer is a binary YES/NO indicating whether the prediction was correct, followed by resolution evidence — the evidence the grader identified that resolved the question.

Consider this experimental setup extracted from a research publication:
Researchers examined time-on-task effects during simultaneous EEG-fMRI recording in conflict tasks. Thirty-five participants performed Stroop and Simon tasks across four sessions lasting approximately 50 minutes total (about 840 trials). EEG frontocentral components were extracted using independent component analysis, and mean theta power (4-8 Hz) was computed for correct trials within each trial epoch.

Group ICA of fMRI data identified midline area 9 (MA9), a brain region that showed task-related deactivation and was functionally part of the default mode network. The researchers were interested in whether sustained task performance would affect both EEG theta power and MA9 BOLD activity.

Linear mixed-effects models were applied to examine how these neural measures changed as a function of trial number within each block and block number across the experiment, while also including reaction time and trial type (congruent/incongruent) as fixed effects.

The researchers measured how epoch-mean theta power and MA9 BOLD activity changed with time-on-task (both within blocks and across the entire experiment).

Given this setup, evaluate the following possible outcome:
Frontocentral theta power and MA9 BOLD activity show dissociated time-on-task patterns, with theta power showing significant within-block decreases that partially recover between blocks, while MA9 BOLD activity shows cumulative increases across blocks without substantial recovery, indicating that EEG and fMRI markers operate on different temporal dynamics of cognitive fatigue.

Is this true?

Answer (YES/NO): NO